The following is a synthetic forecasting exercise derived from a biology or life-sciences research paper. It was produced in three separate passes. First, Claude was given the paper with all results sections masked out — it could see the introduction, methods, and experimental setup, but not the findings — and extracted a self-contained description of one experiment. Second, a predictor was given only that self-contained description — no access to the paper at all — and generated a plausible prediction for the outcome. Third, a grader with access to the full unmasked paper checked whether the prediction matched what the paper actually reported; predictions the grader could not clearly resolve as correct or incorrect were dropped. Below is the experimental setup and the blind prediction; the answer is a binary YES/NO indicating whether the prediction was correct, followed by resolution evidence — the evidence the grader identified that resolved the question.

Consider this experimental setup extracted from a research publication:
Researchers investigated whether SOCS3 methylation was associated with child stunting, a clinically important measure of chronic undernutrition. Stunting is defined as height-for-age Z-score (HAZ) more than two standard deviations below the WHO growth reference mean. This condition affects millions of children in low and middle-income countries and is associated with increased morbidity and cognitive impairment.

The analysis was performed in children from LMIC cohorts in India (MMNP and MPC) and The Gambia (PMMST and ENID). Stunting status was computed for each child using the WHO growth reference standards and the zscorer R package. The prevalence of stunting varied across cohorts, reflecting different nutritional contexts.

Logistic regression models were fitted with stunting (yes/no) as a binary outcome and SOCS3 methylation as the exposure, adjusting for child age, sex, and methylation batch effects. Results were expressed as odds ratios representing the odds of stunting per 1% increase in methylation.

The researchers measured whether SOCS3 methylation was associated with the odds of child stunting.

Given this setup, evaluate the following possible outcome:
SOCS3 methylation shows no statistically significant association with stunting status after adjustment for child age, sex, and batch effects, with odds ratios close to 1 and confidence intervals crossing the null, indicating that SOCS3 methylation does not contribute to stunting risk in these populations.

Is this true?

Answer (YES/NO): NO